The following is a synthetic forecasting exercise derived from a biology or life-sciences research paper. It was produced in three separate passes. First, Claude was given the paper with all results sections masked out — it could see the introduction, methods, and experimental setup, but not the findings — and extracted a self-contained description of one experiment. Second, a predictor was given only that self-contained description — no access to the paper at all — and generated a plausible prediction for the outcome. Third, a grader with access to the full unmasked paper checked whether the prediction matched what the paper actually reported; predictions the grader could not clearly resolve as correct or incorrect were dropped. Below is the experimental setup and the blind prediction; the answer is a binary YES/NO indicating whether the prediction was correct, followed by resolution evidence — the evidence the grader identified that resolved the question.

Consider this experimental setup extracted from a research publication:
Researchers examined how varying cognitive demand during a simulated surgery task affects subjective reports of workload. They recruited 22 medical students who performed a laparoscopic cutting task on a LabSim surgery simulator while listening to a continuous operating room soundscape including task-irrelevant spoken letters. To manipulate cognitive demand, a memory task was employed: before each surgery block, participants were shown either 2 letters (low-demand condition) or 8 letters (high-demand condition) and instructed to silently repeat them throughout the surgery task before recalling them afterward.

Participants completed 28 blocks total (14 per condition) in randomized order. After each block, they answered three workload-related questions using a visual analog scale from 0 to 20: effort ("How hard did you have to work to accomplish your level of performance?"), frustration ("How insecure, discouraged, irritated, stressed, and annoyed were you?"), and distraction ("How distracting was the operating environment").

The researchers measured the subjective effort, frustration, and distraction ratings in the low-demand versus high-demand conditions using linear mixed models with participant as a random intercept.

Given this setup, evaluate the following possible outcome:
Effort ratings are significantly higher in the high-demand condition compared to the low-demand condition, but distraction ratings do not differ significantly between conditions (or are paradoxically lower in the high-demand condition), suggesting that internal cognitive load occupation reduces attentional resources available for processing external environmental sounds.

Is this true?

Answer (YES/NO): NO